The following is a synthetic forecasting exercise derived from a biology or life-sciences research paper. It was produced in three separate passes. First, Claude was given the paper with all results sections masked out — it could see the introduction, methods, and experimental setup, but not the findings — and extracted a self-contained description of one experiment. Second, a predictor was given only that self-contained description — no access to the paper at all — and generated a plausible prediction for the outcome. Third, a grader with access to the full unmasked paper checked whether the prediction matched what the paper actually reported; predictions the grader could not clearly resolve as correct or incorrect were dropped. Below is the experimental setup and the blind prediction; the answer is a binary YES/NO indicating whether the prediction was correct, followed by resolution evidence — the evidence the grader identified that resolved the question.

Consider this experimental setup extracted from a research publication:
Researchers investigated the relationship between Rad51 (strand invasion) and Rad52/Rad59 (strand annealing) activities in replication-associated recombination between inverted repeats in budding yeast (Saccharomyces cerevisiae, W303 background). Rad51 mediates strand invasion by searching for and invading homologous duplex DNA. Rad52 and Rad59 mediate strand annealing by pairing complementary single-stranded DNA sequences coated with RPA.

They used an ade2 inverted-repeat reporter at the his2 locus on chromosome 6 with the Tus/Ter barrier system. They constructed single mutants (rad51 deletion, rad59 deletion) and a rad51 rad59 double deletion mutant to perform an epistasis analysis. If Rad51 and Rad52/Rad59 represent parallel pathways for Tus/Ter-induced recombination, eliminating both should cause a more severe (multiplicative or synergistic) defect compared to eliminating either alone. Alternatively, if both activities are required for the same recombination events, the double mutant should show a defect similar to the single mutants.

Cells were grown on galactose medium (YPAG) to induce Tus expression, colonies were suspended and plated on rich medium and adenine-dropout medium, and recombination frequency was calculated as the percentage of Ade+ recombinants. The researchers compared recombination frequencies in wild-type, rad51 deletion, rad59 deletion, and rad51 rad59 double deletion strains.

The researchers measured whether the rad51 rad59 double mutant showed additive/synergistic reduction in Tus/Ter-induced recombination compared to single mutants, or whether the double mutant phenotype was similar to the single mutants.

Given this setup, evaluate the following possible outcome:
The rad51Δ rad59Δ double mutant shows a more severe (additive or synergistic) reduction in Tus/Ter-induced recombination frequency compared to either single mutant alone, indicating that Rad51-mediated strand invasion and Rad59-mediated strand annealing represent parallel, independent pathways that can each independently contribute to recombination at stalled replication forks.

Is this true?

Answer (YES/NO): NO